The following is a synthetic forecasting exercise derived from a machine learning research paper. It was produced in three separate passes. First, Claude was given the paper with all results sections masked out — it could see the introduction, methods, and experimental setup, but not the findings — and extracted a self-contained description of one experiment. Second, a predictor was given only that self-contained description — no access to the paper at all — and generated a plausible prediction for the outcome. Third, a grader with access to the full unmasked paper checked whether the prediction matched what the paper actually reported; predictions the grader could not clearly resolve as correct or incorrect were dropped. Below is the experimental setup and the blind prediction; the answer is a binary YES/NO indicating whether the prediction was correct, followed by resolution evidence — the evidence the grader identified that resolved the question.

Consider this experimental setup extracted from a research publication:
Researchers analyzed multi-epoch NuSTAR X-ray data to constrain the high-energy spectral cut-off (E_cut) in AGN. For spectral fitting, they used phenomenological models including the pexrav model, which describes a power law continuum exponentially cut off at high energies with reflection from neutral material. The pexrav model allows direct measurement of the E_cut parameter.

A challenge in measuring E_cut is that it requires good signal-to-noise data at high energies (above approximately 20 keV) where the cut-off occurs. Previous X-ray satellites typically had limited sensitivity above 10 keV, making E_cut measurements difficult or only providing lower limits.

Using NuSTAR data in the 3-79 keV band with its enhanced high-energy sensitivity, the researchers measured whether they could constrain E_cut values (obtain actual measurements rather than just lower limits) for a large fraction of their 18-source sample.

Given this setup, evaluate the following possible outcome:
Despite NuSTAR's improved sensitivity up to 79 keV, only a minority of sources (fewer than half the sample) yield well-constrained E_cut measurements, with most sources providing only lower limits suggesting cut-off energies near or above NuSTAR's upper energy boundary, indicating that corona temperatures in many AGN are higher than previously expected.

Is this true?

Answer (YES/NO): NO